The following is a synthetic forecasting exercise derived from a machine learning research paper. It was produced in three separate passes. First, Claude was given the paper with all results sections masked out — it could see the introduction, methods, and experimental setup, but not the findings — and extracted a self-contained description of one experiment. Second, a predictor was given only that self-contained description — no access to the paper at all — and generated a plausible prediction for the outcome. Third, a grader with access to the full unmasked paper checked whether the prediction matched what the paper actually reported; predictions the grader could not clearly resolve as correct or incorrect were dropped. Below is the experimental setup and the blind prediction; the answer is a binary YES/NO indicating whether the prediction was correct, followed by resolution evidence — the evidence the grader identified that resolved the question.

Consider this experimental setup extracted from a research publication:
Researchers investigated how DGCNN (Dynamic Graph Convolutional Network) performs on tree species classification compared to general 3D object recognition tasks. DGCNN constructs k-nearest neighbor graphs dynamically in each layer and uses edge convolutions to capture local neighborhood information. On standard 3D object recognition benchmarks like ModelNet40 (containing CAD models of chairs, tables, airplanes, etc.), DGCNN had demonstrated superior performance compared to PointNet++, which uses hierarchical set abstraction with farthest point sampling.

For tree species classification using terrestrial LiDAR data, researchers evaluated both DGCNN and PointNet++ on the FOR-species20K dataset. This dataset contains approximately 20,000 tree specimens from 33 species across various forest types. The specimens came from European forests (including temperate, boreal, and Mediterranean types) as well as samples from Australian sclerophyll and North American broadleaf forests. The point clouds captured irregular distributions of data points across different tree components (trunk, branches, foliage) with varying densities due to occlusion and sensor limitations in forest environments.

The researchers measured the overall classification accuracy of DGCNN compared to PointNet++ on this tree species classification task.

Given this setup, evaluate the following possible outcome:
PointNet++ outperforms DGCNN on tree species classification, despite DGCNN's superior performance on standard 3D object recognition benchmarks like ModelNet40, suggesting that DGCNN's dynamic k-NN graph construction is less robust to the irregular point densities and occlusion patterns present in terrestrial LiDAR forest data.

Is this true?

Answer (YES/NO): YES